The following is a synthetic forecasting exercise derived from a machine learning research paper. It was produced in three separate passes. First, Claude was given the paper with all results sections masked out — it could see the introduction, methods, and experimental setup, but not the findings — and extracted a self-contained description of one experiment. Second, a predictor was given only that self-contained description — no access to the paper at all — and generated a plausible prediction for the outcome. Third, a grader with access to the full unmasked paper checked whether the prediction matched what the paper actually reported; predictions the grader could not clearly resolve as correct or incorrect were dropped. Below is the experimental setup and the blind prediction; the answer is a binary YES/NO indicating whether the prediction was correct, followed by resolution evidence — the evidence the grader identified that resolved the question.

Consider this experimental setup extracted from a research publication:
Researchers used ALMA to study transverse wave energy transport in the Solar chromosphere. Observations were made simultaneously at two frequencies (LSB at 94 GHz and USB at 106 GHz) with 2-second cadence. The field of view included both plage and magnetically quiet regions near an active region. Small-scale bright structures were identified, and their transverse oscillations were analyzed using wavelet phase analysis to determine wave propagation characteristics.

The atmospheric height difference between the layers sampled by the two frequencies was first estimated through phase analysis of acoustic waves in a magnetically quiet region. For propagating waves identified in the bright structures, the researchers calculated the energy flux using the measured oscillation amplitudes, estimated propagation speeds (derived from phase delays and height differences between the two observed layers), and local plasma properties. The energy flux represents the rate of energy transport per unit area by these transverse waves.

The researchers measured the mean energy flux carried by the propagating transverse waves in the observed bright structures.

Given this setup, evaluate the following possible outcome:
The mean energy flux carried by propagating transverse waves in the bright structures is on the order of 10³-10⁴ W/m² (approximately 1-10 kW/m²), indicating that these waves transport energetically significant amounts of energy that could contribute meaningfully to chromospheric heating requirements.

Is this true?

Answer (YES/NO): YES